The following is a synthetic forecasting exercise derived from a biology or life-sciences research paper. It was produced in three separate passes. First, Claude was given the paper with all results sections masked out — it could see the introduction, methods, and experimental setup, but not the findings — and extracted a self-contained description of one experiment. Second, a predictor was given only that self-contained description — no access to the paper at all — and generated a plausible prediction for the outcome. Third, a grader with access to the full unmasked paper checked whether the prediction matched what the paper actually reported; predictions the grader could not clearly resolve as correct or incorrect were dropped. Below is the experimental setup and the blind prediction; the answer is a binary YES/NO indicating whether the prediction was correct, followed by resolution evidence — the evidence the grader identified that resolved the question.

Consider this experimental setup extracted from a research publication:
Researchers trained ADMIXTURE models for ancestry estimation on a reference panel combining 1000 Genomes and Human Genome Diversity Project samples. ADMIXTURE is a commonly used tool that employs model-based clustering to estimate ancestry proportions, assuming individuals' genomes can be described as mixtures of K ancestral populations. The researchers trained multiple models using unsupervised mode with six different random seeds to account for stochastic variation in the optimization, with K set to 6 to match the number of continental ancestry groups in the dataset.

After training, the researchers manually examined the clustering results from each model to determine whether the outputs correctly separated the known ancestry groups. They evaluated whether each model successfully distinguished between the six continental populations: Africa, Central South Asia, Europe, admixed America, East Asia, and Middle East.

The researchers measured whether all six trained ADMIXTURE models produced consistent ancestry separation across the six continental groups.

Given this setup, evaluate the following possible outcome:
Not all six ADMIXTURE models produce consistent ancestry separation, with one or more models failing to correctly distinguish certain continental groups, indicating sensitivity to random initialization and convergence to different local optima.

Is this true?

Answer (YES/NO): YES